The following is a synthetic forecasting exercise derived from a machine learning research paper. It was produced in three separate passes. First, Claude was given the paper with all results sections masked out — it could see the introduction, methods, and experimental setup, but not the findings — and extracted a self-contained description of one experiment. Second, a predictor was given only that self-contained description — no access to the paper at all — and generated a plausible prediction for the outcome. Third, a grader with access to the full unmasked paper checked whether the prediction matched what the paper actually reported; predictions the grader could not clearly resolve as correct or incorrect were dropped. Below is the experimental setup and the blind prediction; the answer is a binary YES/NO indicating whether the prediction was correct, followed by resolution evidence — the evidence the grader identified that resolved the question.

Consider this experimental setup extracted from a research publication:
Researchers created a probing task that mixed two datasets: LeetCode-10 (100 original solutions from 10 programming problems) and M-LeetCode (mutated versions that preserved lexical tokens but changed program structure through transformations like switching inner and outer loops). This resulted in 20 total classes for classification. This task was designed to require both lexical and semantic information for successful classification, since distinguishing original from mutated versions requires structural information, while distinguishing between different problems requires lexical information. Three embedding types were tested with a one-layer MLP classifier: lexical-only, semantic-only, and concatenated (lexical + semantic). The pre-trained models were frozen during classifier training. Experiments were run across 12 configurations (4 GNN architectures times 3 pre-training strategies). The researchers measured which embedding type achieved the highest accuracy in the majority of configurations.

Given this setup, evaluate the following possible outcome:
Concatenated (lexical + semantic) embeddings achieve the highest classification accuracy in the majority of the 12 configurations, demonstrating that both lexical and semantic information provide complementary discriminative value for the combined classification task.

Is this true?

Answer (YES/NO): YES